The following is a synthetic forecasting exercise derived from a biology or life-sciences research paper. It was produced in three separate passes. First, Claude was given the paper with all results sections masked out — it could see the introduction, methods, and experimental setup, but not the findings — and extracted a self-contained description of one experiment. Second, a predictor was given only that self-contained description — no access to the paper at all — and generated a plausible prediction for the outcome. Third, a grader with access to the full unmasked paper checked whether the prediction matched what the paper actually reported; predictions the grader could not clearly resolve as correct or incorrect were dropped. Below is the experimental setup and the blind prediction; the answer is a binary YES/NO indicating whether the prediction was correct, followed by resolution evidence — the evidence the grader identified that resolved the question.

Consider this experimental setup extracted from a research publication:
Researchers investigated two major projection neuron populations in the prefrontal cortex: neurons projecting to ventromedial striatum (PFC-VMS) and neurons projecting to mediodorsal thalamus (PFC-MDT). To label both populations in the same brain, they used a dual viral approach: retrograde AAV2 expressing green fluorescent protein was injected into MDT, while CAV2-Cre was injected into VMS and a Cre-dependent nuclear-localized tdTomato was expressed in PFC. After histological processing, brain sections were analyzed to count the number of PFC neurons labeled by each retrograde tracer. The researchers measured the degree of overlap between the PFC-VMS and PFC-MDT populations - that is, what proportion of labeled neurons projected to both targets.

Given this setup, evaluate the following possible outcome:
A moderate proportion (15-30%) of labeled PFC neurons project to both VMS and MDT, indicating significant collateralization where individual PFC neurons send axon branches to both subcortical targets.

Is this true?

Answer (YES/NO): NO